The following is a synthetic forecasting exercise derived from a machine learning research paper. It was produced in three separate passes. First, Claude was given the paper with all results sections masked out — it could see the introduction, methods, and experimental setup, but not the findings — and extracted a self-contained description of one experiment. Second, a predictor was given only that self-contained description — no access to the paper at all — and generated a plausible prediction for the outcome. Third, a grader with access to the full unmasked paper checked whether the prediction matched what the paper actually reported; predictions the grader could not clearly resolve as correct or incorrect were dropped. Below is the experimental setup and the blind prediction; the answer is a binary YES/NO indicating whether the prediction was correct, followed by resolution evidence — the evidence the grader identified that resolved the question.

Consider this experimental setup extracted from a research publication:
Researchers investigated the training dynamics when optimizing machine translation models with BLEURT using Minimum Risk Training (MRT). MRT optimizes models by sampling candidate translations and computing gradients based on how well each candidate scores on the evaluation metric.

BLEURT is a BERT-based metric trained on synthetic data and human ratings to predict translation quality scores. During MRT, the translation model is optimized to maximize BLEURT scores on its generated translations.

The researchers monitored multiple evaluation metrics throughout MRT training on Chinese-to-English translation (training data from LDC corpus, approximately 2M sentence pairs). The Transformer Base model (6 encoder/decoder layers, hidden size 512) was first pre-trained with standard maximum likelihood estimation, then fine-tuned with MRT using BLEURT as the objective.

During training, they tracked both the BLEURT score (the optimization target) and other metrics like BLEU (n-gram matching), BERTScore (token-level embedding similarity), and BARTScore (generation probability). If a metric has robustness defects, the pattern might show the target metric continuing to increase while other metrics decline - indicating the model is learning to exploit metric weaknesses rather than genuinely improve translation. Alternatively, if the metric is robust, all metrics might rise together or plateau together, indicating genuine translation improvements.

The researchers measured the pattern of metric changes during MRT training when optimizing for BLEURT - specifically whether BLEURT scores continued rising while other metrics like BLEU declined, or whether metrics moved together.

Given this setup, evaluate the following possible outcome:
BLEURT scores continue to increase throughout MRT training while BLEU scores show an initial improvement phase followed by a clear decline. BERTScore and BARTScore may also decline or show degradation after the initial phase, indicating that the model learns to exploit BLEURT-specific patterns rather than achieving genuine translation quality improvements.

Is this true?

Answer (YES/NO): NO